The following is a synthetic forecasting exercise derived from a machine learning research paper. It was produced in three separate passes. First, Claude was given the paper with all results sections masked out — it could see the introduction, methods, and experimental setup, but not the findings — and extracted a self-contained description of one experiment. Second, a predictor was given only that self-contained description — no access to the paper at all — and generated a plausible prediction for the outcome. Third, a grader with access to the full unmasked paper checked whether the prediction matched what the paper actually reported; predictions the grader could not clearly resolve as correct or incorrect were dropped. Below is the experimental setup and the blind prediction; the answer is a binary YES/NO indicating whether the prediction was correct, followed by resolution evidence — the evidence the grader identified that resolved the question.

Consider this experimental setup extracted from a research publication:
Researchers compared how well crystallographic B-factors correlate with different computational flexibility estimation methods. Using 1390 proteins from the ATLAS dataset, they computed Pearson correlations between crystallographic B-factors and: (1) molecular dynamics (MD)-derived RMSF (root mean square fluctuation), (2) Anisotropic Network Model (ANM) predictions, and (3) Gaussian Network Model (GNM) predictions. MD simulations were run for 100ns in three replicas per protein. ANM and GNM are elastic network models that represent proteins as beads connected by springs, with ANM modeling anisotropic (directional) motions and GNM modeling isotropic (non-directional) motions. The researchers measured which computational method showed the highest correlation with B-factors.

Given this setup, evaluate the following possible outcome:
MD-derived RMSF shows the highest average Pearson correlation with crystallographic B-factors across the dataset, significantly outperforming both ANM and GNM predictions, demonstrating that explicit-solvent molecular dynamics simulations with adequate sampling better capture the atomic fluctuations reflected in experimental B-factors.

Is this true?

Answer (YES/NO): NO